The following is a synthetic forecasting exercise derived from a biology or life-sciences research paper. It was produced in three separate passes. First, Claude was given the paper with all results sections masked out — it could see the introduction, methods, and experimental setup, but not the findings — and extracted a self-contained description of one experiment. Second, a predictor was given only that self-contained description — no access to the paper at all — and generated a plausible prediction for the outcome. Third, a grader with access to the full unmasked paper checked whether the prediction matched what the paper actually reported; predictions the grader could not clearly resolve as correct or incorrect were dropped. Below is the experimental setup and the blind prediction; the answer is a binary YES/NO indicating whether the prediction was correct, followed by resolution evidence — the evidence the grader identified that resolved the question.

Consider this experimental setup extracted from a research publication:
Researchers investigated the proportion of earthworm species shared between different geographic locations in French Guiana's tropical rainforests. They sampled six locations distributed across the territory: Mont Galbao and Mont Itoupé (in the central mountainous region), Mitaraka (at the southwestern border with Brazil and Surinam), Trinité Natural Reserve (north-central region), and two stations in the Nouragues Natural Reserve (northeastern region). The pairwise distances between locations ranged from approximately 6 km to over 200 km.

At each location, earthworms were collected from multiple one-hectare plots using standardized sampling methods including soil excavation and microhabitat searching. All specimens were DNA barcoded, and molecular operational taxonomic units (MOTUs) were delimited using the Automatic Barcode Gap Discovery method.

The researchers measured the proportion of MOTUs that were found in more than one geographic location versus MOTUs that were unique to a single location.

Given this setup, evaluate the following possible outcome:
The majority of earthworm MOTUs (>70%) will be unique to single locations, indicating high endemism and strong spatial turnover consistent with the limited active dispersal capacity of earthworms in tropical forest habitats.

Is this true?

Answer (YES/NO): YES